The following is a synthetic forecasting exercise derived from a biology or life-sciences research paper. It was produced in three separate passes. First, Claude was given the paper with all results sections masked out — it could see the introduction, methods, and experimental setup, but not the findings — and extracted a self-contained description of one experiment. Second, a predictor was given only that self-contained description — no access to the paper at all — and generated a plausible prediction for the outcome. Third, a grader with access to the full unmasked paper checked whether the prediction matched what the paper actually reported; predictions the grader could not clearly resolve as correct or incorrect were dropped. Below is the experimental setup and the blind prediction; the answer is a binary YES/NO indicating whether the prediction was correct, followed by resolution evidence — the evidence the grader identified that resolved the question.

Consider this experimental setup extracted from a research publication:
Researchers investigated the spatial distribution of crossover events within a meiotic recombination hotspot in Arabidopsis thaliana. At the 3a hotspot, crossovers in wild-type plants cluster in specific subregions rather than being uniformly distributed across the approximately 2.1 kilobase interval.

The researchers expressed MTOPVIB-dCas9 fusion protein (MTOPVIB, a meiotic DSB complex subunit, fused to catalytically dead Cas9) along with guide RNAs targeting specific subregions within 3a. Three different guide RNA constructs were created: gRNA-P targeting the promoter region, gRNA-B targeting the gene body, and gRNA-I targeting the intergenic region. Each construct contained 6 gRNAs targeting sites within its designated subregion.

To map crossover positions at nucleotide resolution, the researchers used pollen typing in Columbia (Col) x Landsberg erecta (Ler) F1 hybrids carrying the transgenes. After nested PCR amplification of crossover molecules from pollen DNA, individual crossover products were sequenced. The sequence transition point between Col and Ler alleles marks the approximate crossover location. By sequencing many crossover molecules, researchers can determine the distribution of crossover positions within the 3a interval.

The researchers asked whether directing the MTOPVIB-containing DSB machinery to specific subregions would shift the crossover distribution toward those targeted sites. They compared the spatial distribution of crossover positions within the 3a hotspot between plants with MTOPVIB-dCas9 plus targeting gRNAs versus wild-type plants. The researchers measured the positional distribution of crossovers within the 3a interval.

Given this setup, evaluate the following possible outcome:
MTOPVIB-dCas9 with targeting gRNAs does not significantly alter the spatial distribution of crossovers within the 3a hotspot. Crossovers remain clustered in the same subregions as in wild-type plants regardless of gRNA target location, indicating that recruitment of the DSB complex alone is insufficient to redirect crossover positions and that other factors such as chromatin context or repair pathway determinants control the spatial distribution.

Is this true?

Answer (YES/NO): YES